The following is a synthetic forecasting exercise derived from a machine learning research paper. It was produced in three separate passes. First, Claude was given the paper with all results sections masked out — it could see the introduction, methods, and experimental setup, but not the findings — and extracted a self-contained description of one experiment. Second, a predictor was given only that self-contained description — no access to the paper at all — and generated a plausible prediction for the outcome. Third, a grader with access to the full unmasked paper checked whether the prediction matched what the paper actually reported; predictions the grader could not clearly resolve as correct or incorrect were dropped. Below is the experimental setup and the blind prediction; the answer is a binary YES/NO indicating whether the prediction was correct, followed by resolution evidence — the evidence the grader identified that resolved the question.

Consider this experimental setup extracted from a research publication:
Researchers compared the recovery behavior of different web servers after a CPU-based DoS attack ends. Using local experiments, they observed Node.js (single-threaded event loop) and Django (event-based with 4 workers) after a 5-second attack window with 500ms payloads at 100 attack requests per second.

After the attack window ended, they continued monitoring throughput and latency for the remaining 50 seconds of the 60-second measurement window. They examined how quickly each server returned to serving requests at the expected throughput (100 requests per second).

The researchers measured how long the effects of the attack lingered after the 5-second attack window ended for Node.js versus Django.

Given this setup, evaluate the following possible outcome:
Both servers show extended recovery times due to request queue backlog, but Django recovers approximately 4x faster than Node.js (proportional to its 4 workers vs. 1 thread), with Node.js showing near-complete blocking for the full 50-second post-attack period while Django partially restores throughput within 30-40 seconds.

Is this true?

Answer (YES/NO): NO